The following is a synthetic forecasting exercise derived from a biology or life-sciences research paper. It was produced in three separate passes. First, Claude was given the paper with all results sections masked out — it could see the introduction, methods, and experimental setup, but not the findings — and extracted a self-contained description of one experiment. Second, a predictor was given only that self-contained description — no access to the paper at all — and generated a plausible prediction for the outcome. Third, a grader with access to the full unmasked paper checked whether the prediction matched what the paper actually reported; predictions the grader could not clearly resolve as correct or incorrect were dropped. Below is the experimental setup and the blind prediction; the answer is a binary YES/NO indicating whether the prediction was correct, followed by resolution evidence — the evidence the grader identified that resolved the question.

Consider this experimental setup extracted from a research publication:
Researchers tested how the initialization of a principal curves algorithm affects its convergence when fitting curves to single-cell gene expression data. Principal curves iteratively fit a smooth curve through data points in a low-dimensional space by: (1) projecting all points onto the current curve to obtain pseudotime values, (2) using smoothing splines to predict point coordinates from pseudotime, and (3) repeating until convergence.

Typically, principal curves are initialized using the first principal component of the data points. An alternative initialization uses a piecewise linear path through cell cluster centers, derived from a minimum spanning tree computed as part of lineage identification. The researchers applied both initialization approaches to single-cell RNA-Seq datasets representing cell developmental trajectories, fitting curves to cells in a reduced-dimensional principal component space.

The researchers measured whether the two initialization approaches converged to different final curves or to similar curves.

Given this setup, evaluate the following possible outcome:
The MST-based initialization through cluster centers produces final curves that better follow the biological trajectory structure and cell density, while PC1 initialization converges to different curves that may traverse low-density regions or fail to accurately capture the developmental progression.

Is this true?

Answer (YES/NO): NO